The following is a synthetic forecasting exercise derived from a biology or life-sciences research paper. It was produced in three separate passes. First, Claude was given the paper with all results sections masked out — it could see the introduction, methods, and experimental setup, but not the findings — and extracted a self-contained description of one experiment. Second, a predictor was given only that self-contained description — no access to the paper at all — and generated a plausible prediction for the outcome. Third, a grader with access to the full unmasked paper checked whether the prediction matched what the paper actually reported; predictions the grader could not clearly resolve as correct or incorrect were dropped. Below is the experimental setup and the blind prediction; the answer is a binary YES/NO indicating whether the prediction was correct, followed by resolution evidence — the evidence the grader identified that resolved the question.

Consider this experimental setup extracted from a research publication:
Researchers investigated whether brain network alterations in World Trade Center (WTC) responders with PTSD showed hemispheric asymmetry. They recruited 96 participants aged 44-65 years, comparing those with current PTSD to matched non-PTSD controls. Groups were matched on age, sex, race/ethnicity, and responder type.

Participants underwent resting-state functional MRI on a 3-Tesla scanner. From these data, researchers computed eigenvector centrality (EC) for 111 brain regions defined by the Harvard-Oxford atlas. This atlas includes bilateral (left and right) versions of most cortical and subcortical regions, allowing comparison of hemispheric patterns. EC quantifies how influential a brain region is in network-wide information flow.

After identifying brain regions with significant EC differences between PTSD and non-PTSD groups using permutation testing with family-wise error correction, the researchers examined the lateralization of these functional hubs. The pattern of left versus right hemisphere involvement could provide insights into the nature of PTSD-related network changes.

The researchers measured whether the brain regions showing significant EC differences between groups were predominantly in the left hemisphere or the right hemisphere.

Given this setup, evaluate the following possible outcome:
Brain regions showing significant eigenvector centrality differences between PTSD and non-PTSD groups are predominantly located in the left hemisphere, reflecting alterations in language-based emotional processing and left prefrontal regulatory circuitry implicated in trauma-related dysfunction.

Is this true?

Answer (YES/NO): NO